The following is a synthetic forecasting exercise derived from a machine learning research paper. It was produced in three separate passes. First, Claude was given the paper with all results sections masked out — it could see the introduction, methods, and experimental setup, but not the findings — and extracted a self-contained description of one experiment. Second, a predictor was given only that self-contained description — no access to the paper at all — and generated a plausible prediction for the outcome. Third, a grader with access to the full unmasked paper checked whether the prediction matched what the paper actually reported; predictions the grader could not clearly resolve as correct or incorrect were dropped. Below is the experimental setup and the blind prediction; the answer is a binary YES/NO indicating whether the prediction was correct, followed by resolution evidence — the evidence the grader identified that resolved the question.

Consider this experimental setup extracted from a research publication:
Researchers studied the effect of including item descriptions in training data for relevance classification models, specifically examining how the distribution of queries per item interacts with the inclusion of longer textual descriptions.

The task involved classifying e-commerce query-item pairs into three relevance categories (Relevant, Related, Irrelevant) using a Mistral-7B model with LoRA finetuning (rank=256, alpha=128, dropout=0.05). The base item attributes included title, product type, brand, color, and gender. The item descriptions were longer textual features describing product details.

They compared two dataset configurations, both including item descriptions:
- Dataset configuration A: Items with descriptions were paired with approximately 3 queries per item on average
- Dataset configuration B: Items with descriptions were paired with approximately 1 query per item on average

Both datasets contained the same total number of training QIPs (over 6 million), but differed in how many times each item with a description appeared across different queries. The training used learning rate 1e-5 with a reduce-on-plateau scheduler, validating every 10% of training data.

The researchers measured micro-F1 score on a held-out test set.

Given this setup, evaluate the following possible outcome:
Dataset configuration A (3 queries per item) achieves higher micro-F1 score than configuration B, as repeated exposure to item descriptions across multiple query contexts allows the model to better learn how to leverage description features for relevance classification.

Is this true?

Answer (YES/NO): YES